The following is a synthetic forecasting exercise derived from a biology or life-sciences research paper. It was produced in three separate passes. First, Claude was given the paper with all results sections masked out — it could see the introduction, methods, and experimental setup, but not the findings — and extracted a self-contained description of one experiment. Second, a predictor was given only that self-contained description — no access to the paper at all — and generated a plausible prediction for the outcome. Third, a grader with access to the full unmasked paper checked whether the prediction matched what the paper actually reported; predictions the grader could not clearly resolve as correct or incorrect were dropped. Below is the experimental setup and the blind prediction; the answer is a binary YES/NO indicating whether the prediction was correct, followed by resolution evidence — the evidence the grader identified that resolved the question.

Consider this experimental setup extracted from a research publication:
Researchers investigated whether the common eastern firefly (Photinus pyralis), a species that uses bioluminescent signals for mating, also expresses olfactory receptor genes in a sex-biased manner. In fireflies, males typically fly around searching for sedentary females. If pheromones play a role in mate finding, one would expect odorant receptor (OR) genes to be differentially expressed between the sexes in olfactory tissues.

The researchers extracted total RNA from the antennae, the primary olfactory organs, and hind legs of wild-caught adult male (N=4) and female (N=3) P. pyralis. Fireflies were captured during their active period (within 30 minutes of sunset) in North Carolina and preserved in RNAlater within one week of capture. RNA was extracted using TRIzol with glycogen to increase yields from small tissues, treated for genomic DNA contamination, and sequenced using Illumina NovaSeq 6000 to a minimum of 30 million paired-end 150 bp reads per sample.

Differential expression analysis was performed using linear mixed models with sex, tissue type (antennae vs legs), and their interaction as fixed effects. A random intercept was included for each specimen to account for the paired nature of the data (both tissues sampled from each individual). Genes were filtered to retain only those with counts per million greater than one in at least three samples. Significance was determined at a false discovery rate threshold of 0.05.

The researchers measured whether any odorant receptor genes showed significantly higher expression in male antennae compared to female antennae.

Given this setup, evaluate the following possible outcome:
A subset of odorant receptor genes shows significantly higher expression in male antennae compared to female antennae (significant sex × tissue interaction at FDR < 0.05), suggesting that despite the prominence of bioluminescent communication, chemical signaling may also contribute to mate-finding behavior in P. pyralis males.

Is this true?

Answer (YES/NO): NO